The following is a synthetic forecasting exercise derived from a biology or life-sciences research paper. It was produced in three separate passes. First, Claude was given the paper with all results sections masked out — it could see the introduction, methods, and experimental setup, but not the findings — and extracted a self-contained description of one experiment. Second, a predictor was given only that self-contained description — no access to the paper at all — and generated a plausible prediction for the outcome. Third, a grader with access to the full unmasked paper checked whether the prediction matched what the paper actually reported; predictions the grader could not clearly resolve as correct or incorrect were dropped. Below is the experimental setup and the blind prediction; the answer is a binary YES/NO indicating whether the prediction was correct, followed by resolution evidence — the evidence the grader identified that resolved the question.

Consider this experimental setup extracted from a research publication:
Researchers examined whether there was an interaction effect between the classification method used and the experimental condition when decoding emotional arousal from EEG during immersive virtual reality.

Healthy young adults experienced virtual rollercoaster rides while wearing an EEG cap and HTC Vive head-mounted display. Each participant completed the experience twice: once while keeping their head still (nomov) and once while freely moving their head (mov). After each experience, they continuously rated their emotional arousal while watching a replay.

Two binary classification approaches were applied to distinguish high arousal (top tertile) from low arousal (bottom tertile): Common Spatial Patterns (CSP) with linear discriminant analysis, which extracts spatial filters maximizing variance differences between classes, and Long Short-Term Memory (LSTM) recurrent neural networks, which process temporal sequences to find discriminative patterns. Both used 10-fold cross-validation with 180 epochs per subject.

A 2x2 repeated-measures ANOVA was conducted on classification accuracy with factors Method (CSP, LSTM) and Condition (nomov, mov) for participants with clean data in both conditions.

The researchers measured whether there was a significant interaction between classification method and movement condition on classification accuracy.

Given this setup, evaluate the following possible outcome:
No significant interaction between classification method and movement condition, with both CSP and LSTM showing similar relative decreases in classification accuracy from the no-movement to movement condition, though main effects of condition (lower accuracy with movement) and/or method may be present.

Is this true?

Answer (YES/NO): NO